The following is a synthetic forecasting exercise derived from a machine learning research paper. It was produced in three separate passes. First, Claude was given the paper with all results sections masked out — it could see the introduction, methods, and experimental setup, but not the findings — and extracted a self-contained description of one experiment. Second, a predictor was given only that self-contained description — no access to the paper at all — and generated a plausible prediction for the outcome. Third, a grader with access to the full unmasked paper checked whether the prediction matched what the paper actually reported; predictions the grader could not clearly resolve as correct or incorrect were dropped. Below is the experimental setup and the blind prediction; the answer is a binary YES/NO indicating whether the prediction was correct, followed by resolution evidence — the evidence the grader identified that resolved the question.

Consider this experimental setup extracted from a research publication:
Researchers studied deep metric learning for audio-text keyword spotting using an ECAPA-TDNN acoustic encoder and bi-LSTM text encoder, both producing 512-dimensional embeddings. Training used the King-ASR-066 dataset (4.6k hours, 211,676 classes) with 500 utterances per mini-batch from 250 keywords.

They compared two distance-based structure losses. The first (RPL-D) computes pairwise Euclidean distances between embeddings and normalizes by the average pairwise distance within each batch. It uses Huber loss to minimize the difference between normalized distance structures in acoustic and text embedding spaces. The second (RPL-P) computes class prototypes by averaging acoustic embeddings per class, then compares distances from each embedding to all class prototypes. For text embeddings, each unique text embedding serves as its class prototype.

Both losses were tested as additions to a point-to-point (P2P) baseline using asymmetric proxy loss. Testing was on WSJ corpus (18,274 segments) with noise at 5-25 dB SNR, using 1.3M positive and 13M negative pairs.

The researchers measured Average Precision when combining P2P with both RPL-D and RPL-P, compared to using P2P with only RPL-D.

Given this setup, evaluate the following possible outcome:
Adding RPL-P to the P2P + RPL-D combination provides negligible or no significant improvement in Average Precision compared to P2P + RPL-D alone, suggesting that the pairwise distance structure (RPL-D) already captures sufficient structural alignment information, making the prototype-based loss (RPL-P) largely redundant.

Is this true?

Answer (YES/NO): NO